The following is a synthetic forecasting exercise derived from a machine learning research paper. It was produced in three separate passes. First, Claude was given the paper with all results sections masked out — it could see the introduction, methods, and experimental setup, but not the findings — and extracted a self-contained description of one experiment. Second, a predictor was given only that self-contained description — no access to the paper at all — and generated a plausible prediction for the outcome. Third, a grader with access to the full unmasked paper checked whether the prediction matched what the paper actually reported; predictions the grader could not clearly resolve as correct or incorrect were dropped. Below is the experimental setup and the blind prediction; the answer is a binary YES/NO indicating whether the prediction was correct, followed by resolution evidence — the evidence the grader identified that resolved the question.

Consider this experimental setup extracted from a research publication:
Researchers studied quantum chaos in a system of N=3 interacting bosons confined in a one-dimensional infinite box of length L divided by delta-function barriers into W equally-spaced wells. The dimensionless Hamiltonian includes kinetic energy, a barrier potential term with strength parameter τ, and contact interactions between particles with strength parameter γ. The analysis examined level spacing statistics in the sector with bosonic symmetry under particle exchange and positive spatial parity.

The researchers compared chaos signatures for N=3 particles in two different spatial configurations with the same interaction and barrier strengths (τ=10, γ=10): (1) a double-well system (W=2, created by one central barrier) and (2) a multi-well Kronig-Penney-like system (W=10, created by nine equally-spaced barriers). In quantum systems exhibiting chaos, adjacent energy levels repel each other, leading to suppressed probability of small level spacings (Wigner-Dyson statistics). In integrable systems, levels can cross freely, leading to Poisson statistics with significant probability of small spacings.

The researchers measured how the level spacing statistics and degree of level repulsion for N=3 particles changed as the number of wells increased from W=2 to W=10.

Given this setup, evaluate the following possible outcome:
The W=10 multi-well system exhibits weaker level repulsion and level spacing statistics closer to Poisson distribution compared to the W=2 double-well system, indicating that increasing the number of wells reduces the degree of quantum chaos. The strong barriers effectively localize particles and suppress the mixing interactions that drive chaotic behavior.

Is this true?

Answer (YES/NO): NO